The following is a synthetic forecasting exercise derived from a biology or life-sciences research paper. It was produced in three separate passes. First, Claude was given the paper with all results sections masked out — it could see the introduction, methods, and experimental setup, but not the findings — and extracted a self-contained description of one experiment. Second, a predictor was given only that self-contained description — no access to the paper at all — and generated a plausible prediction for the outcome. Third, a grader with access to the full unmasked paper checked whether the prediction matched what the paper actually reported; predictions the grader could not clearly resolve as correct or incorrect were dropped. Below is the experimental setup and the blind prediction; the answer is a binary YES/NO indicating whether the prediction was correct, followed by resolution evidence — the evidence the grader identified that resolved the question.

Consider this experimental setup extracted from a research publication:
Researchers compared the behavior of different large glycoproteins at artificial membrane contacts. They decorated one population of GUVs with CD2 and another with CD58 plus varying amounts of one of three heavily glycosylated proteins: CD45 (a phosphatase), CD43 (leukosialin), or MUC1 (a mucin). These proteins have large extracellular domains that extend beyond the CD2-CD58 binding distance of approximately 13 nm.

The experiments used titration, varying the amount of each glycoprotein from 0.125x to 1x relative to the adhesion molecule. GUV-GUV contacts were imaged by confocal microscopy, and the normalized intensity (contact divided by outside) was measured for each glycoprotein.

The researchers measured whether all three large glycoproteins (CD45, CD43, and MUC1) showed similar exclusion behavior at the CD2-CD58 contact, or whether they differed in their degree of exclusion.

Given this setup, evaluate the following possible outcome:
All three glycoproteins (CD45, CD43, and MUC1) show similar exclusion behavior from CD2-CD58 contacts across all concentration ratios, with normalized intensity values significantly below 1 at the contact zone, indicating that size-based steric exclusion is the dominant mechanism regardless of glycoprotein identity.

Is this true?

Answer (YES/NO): NO